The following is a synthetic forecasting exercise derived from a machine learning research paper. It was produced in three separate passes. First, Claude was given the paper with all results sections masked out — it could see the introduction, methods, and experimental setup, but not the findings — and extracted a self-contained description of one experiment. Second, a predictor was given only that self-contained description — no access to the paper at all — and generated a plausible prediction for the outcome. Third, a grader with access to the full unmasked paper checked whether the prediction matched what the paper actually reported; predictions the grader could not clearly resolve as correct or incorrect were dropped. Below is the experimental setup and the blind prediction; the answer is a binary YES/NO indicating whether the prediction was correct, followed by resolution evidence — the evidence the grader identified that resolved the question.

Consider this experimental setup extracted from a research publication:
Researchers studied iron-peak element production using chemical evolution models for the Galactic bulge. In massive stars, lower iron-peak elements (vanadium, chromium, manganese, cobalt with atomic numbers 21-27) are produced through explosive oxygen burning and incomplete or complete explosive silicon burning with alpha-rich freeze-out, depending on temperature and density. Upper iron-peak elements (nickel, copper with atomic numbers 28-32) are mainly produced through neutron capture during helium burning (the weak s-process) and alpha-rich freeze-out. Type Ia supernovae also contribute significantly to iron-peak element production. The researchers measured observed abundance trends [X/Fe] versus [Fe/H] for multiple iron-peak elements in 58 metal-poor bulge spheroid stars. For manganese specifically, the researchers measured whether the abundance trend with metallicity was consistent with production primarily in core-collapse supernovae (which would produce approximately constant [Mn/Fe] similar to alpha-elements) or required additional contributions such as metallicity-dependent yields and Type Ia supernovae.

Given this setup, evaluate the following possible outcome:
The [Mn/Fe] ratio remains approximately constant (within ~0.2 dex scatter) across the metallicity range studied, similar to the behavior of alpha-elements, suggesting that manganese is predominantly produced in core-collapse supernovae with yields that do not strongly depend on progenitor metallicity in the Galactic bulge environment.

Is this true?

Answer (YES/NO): NO